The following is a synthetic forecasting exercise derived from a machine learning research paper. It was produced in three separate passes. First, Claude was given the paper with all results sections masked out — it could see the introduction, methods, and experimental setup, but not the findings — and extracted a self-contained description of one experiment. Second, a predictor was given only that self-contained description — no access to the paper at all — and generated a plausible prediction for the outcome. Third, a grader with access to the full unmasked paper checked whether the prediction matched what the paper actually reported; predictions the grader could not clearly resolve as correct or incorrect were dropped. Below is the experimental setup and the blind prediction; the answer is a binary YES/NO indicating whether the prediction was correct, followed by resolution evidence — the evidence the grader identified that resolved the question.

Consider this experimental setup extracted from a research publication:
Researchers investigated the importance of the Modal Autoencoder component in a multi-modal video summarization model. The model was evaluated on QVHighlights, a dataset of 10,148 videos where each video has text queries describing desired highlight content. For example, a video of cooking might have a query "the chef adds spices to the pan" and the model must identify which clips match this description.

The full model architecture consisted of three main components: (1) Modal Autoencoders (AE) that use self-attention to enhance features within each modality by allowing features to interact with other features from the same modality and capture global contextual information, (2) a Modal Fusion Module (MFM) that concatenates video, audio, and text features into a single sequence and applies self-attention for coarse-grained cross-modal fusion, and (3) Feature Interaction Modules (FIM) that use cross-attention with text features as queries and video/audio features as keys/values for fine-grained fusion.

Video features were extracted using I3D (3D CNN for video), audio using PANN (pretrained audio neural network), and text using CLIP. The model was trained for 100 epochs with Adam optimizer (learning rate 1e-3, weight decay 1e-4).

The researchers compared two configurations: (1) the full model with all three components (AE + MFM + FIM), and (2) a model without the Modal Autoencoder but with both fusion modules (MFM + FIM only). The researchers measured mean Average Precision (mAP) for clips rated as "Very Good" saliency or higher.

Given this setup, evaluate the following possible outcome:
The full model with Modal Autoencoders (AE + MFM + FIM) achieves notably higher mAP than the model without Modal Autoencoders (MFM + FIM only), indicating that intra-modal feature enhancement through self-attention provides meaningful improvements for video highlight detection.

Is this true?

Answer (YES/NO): NO